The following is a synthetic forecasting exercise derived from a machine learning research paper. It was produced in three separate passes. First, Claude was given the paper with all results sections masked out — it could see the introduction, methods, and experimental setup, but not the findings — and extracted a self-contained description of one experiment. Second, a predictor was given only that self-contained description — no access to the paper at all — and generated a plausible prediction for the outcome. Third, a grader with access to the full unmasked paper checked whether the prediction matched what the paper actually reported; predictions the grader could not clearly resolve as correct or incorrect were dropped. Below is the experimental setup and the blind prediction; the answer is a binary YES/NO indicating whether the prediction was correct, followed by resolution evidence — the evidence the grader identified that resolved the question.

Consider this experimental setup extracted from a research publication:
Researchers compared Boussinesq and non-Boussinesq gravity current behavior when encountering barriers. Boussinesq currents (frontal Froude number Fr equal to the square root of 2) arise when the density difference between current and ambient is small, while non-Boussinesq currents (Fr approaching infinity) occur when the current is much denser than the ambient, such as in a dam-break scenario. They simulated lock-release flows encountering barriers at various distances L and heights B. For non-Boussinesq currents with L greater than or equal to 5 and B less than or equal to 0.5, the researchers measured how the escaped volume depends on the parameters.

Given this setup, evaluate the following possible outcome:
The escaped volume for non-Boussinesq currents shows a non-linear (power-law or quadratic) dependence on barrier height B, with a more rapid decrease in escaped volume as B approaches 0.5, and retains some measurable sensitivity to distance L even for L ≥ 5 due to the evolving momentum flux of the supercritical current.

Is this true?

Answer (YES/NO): NO